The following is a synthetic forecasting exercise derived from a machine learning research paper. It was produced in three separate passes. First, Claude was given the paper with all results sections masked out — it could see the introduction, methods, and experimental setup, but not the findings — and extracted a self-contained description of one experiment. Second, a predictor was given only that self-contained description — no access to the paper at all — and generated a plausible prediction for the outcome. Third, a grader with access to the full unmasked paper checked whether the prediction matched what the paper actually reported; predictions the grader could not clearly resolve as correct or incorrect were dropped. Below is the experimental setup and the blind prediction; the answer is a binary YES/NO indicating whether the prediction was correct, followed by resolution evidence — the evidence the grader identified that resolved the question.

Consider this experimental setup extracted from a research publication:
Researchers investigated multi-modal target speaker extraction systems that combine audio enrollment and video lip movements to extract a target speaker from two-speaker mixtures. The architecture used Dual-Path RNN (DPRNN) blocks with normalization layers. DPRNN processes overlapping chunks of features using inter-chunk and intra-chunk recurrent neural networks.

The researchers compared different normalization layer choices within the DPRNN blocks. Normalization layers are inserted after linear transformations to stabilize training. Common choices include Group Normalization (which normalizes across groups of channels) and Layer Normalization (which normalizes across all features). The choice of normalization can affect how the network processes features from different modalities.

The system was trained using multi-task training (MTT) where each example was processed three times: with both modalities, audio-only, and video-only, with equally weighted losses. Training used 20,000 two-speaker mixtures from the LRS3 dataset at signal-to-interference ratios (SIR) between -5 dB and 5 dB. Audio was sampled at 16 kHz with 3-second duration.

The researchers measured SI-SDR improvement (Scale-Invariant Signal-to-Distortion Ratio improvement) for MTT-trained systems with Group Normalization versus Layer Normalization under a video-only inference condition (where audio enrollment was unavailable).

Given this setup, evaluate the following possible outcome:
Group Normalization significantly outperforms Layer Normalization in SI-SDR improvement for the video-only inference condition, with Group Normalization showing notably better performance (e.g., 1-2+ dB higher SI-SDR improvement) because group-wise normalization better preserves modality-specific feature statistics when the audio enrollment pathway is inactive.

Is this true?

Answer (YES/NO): NO